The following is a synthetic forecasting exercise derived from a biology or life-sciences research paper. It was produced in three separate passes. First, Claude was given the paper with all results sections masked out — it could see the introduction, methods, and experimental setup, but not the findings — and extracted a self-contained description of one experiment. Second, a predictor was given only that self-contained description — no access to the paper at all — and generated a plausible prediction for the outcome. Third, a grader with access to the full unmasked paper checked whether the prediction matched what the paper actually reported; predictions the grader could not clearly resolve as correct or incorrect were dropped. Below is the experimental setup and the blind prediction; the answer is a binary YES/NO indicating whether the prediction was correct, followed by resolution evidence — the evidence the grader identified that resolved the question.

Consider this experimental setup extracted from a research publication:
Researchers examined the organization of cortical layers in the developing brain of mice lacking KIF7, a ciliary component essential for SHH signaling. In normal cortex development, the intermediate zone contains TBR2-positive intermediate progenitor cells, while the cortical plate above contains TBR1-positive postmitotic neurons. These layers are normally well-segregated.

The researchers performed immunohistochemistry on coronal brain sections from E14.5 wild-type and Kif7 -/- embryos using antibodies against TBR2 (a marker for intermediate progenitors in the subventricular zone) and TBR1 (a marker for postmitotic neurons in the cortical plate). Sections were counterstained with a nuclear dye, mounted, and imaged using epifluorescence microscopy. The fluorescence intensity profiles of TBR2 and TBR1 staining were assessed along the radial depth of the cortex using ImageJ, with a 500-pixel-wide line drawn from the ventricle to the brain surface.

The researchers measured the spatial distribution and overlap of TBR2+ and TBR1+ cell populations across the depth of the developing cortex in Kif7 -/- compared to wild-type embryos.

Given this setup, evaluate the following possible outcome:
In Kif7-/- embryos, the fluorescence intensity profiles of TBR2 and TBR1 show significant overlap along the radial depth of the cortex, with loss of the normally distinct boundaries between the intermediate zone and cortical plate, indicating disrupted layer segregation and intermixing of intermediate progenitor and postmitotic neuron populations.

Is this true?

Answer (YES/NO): YES